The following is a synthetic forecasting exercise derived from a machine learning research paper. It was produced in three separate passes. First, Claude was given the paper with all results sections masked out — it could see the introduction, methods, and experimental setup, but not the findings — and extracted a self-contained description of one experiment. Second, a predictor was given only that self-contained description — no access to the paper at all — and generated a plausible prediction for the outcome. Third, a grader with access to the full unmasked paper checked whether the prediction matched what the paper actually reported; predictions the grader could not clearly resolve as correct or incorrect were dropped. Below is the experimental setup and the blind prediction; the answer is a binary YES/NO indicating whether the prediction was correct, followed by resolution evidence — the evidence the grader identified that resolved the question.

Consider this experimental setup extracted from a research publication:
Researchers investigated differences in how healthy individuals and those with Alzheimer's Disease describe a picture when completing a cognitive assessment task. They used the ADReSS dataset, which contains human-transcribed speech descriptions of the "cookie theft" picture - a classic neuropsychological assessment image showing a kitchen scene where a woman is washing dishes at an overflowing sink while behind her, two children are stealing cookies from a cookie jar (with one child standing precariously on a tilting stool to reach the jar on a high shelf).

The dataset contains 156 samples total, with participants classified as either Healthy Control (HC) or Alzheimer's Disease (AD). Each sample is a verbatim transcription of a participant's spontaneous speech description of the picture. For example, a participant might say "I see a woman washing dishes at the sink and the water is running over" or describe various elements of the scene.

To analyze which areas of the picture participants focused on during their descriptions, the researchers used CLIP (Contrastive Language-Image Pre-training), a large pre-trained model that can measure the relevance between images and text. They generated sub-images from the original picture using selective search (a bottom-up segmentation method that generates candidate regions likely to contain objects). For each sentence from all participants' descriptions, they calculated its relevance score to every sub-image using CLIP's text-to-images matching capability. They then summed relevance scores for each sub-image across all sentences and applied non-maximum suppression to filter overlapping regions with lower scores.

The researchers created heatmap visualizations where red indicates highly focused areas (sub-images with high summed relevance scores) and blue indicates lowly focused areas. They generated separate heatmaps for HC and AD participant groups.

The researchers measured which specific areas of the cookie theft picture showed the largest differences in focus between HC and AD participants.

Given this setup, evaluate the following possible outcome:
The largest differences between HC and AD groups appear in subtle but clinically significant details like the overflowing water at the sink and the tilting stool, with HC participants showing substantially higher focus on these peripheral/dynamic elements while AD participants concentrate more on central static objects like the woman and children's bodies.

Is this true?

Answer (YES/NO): NO